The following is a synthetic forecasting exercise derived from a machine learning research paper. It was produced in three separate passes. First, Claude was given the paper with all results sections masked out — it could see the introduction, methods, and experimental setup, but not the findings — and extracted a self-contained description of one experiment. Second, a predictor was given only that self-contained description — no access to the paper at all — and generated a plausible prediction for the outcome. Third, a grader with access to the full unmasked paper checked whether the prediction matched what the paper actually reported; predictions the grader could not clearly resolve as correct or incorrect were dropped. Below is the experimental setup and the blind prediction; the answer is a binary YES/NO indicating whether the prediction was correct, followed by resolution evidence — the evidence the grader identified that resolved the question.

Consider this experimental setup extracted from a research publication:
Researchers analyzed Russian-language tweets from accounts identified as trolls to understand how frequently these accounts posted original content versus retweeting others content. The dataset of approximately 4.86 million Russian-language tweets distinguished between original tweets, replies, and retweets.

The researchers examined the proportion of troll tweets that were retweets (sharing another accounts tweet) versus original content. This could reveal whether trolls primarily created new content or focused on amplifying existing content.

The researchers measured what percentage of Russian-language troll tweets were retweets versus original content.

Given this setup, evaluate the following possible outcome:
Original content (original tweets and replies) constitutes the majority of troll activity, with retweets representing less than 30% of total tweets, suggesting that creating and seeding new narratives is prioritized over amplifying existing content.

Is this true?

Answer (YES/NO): NO